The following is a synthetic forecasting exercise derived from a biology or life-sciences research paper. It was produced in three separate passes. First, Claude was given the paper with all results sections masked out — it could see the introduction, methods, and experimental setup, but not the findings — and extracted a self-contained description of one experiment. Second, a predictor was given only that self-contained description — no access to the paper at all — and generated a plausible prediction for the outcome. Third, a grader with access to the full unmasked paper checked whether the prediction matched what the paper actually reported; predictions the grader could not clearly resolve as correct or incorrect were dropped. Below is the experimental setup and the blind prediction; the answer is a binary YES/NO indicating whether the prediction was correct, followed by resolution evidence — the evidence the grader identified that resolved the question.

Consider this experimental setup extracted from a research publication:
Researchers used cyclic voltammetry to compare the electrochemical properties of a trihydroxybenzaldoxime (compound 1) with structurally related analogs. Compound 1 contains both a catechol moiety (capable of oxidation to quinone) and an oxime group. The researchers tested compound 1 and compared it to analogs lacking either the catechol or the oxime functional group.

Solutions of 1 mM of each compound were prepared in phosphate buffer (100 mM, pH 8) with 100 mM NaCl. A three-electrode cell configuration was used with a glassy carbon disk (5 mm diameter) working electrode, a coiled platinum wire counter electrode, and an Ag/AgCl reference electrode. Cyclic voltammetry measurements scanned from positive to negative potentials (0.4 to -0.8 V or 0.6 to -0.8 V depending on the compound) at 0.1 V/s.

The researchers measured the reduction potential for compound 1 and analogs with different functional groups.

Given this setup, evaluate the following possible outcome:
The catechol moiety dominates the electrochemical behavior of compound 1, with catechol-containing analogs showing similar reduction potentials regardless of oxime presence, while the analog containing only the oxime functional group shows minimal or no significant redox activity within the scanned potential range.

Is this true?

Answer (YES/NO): NO